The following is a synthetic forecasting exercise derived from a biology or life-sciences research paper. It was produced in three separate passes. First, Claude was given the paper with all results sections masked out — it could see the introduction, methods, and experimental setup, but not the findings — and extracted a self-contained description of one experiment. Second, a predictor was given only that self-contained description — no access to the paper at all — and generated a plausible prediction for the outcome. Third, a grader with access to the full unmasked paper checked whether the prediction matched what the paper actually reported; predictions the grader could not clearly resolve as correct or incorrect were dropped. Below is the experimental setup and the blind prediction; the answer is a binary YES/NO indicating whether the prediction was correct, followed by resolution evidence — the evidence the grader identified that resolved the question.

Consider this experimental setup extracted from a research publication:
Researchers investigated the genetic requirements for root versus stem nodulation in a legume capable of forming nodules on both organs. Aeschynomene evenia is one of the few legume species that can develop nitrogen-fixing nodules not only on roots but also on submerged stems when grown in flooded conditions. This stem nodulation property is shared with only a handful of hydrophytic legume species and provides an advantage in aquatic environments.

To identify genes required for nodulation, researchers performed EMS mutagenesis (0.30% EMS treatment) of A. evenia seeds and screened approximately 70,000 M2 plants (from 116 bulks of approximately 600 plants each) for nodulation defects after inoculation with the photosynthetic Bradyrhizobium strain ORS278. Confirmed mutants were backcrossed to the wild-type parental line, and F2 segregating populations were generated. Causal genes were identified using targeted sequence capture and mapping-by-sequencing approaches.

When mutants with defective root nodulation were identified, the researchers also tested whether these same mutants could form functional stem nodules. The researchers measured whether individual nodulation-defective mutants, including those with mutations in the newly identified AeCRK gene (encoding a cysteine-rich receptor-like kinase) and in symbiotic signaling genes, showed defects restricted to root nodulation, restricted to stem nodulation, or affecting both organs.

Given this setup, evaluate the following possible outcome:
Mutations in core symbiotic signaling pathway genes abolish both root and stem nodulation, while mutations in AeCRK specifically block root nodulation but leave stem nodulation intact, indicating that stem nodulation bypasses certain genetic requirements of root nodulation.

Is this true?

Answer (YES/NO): NO